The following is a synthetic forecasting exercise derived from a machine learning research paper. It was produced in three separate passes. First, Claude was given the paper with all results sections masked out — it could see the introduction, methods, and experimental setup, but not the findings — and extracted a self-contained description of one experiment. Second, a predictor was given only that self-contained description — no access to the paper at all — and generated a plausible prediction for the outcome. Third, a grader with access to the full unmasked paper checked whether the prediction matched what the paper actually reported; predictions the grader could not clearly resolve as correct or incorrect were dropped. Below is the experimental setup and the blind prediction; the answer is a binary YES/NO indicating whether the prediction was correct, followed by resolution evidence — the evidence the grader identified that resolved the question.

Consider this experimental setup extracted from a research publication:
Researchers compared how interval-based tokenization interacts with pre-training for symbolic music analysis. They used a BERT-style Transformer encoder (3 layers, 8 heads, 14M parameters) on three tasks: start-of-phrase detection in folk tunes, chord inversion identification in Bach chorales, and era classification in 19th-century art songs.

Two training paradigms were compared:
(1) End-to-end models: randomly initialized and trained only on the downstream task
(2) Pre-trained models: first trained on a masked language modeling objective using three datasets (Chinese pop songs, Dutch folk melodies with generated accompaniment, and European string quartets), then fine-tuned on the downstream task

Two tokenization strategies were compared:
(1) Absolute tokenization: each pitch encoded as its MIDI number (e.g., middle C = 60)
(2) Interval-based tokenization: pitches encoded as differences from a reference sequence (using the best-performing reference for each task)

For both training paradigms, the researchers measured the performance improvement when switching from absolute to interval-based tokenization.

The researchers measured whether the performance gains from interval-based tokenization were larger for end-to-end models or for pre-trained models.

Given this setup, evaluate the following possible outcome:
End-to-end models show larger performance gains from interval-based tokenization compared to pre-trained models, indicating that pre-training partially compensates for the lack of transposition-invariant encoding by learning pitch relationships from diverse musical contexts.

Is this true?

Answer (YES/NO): YES